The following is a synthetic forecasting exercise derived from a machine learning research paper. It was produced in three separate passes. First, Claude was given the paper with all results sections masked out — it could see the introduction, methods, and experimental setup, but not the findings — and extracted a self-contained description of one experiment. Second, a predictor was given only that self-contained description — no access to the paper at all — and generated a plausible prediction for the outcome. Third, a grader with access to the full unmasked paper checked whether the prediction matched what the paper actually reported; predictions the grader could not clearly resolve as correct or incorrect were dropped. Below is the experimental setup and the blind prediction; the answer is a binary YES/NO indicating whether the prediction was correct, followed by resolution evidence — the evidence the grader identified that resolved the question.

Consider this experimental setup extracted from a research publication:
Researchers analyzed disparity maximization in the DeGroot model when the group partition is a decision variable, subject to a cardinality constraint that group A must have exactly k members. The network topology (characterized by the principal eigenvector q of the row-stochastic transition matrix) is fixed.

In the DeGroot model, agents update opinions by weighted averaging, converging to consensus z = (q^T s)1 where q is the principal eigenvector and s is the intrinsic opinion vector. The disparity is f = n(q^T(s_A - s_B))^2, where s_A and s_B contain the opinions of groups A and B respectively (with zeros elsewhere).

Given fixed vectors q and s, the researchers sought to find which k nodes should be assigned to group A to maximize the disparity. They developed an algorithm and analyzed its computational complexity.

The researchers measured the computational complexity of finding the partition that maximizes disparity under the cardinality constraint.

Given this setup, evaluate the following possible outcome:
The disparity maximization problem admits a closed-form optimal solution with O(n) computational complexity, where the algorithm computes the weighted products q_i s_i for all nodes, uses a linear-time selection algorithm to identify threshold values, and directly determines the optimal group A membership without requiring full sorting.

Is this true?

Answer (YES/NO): NO